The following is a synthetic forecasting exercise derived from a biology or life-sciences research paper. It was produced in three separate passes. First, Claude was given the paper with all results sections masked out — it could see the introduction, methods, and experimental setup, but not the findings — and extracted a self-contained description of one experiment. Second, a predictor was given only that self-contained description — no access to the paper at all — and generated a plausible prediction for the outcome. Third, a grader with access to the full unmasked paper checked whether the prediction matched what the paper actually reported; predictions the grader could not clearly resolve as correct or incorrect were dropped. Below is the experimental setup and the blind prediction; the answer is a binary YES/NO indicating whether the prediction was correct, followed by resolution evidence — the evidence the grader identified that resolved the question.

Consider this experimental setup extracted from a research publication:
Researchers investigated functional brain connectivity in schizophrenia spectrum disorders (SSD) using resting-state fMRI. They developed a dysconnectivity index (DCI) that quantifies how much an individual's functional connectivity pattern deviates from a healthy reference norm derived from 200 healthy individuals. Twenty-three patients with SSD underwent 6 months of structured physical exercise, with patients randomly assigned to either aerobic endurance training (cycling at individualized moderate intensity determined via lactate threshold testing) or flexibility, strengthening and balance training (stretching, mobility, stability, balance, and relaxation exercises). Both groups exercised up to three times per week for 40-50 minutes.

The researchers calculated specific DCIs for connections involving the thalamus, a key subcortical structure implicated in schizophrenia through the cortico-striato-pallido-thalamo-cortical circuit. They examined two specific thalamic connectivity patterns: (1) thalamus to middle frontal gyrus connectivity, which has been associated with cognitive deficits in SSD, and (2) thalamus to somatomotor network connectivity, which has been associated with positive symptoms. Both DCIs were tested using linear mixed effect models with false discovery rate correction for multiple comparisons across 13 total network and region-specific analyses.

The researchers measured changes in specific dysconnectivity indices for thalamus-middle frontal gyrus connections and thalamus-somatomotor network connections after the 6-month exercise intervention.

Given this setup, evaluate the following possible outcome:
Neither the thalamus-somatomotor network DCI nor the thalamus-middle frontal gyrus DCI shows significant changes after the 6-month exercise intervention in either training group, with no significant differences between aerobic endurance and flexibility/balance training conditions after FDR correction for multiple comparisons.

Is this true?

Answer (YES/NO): NO